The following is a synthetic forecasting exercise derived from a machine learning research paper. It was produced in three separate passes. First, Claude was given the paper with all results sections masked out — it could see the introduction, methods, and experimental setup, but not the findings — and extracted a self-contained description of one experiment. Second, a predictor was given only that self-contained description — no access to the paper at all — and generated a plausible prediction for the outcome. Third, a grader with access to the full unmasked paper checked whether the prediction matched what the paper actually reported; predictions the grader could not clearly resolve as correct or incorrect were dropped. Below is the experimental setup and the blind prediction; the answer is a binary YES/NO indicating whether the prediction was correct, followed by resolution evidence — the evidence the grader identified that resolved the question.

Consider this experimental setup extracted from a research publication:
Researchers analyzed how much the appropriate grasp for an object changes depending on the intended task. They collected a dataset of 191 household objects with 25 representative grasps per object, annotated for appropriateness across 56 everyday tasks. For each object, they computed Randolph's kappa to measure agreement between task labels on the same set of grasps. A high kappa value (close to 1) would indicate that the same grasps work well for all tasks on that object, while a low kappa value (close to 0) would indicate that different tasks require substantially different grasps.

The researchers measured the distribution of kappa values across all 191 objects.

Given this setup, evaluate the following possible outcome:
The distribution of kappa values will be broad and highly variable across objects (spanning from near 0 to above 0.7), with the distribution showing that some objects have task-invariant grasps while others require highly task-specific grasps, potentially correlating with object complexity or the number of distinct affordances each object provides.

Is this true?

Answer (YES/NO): YES